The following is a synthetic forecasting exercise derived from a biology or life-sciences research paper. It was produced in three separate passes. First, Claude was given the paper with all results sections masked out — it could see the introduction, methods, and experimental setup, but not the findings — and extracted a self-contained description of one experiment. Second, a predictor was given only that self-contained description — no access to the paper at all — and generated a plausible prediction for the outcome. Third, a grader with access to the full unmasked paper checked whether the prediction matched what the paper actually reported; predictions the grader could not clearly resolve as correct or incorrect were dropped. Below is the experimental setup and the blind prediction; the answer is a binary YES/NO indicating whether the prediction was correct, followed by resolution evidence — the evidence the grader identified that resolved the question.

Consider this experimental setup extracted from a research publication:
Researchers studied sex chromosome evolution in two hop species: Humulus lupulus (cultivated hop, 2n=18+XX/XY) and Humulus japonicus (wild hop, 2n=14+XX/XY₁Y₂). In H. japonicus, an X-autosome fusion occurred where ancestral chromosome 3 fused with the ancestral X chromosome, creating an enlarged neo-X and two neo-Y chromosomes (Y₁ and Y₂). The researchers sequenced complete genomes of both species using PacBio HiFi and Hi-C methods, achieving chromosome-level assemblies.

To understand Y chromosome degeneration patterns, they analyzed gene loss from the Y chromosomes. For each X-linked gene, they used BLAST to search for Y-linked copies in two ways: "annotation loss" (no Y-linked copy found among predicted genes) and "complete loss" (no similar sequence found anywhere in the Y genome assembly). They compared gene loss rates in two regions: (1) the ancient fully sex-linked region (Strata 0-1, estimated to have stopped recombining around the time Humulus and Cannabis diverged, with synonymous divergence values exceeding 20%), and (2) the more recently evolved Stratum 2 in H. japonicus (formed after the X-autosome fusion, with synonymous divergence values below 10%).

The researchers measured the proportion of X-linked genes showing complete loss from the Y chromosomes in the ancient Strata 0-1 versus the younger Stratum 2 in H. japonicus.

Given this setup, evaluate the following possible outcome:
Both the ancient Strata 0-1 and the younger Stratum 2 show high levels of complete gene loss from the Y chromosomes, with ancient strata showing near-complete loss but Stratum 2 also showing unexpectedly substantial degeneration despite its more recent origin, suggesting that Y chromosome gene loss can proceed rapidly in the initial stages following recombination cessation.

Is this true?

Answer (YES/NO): NO